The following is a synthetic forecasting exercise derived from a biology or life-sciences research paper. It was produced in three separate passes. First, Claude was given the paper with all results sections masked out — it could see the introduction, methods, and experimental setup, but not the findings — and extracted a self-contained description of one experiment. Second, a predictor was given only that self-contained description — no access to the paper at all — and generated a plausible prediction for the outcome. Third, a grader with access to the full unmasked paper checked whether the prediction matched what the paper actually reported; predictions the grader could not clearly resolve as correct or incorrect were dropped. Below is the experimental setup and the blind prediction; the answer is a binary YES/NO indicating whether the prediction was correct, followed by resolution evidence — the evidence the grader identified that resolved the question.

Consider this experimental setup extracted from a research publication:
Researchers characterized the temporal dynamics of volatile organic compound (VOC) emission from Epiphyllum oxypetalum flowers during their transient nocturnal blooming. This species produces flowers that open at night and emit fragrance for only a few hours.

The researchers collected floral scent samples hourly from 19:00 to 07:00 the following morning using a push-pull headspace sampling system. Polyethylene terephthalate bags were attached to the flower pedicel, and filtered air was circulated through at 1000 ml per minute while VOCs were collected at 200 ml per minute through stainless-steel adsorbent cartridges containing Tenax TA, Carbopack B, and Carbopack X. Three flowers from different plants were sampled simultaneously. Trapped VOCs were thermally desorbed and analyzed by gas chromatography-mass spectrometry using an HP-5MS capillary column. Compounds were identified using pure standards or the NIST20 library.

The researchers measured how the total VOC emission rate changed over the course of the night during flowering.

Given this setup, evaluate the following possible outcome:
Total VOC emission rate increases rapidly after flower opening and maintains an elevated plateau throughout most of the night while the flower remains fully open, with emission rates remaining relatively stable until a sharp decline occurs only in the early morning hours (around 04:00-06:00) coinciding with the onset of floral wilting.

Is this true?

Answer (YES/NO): NO